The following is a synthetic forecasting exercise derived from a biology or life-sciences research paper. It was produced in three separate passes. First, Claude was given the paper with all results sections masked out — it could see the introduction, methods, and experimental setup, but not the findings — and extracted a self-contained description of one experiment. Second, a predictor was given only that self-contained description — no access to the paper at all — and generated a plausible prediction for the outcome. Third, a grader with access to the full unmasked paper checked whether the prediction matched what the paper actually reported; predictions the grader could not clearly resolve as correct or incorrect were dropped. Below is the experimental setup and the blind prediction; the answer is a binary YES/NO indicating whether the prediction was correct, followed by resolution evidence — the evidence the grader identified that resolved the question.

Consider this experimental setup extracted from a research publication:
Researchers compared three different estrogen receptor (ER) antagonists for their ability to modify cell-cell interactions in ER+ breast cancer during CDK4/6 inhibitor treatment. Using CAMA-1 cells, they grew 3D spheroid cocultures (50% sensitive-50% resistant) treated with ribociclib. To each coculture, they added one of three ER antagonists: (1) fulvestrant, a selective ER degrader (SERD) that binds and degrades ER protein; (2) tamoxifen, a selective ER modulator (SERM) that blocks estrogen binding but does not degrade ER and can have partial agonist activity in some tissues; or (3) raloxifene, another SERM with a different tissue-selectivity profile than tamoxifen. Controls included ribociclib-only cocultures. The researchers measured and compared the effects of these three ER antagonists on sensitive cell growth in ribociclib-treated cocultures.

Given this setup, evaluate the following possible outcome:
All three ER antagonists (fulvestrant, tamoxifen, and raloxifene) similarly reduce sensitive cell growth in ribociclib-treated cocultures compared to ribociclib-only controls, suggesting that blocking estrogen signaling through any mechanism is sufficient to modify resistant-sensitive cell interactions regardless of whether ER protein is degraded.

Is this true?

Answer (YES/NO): NO